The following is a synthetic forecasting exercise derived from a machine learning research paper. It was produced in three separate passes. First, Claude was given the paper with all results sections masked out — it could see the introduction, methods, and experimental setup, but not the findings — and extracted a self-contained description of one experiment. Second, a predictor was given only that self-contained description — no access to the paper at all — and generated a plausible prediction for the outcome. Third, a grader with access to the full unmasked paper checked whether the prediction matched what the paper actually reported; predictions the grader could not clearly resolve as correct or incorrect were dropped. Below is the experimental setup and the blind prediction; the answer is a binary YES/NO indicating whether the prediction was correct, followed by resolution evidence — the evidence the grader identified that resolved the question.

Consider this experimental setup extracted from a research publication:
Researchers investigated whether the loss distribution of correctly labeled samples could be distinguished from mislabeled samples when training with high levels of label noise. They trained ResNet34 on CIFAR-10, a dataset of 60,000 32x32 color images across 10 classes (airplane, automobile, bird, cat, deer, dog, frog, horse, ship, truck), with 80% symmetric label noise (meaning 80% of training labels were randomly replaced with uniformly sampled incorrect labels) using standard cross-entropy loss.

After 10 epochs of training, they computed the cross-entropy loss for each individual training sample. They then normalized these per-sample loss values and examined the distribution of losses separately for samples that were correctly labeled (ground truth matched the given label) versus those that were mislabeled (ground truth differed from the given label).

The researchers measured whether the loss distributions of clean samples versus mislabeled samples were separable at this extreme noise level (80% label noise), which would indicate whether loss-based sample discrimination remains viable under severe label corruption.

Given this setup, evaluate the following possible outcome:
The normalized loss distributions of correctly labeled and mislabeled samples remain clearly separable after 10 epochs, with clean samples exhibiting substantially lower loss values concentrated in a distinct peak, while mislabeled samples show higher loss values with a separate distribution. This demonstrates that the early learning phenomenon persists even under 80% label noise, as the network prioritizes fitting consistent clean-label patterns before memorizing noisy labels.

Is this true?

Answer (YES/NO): YES